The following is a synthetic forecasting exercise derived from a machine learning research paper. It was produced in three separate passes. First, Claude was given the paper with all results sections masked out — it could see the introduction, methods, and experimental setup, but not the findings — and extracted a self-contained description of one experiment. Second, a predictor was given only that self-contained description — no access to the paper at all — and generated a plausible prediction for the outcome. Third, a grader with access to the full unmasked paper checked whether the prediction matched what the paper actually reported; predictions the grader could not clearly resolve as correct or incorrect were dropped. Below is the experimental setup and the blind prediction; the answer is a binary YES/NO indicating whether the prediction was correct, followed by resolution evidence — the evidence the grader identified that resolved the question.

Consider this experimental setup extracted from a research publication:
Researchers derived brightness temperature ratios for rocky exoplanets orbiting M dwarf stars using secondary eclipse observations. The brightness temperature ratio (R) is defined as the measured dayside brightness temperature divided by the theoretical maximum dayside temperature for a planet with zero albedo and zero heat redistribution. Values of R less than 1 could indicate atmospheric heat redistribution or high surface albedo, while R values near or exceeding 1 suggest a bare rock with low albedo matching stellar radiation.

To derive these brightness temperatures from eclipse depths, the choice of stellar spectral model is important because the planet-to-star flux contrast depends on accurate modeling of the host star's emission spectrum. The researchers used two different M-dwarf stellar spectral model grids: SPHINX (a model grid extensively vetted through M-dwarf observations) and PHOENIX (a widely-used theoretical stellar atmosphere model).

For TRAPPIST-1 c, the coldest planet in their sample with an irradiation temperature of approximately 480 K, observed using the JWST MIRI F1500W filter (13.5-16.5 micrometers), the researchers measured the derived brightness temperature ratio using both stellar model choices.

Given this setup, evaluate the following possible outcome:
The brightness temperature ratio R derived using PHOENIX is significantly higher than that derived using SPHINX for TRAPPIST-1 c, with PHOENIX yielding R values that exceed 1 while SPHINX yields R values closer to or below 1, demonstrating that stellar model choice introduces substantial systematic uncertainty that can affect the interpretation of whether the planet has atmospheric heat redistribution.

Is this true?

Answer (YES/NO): NO